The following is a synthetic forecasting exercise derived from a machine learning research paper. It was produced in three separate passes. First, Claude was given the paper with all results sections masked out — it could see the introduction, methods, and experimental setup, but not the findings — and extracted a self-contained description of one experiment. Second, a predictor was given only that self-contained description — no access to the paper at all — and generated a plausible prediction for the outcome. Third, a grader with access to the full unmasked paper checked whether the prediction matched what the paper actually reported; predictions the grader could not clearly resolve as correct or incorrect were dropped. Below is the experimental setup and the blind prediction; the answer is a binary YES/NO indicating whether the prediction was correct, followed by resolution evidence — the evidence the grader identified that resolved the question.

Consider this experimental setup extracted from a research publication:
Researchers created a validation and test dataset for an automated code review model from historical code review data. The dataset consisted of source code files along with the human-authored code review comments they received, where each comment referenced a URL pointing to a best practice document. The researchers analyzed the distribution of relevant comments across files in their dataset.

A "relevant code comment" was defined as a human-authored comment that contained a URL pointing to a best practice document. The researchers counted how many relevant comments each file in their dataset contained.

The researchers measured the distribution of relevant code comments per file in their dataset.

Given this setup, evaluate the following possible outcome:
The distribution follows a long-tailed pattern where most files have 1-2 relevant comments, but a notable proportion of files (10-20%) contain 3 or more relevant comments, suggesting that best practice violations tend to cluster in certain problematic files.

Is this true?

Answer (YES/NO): NO